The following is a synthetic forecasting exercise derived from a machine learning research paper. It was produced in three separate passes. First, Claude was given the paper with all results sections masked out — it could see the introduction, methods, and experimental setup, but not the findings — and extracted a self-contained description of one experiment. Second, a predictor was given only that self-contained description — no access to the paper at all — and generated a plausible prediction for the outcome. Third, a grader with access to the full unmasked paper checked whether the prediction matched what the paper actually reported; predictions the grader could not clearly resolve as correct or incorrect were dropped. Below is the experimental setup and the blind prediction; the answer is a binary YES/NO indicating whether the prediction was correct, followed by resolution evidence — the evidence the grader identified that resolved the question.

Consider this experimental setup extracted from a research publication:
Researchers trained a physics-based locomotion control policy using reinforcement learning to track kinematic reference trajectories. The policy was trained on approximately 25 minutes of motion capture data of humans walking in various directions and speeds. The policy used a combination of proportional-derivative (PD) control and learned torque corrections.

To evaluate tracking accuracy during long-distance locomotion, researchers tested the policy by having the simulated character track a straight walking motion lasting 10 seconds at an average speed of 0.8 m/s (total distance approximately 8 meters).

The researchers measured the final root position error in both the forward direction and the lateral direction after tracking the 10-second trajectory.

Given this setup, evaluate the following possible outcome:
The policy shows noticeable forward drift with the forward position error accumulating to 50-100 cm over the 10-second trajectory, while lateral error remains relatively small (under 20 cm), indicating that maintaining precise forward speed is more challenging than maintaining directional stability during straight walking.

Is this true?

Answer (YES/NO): YES